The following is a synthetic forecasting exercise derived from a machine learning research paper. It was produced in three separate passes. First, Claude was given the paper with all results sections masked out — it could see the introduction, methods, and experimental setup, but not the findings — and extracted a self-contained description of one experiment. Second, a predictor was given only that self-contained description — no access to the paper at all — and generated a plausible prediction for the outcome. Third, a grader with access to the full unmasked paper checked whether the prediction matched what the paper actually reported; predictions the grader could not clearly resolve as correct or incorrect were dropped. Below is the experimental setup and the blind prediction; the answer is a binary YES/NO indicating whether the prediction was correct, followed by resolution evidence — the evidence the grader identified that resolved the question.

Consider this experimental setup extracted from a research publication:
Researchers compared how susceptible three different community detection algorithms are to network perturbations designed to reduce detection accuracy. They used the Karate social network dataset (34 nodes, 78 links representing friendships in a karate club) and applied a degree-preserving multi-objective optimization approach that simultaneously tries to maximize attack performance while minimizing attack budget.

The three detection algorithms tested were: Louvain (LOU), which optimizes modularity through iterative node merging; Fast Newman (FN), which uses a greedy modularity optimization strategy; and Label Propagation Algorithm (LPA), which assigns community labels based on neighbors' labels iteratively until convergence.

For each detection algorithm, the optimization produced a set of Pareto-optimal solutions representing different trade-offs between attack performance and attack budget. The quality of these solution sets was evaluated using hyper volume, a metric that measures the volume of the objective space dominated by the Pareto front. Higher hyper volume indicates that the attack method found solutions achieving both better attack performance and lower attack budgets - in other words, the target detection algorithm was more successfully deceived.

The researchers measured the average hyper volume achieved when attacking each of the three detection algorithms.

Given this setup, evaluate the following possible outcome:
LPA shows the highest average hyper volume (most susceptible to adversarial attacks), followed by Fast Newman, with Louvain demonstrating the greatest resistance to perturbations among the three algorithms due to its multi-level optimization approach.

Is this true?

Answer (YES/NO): NO